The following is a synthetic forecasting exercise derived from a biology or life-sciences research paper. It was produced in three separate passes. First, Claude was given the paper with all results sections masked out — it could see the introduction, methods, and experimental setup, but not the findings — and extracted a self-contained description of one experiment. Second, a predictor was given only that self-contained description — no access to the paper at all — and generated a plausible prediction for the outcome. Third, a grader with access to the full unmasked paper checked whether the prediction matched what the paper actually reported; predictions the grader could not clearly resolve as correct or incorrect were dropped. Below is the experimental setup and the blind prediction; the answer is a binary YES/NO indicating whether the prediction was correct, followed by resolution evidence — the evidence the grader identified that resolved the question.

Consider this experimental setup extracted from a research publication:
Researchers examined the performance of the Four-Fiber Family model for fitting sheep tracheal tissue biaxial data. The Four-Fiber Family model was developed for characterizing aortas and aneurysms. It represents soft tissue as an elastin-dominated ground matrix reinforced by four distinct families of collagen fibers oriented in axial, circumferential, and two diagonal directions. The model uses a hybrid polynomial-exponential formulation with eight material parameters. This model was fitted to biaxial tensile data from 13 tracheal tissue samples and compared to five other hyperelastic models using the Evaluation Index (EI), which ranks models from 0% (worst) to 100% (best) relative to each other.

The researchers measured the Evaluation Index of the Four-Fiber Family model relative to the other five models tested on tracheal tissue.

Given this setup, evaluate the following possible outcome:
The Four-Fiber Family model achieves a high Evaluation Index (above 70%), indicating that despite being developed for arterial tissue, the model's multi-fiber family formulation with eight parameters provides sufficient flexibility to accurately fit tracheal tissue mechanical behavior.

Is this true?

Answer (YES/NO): NO